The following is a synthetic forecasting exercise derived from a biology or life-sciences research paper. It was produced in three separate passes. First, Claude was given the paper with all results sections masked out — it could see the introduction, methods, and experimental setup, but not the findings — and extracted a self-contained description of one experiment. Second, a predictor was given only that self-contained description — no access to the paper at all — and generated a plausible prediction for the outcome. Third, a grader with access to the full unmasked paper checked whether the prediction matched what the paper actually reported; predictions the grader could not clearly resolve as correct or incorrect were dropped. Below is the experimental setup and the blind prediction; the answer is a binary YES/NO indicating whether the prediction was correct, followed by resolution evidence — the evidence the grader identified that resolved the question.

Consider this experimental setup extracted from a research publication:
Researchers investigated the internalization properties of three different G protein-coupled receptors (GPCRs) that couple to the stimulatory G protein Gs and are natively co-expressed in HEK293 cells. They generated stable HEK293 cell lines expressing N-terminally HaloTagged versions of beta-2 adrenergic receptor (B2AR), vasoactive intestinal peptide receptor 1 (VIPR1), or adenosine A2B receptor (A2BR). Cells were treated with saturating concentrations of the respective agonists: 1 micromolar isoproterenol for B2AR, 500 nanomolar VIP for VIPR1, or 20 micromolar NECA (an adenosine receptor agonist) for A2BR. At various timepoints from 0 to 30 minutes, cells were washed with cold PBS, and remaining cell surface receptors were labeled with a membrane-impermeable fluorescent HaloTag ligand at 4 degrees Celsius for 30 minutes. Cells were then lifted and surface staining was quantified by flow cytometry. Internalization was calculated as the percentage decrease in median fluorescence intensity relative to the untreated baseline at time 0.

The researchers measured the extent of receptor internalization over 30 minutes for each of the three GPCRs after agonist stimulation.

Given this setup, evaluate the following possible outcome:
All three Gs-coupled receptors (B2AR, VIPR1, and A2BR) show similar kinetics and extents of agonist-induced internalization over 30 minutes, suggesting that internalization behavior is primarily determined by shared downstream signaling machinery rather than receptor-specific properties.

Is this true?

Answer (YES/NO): NO